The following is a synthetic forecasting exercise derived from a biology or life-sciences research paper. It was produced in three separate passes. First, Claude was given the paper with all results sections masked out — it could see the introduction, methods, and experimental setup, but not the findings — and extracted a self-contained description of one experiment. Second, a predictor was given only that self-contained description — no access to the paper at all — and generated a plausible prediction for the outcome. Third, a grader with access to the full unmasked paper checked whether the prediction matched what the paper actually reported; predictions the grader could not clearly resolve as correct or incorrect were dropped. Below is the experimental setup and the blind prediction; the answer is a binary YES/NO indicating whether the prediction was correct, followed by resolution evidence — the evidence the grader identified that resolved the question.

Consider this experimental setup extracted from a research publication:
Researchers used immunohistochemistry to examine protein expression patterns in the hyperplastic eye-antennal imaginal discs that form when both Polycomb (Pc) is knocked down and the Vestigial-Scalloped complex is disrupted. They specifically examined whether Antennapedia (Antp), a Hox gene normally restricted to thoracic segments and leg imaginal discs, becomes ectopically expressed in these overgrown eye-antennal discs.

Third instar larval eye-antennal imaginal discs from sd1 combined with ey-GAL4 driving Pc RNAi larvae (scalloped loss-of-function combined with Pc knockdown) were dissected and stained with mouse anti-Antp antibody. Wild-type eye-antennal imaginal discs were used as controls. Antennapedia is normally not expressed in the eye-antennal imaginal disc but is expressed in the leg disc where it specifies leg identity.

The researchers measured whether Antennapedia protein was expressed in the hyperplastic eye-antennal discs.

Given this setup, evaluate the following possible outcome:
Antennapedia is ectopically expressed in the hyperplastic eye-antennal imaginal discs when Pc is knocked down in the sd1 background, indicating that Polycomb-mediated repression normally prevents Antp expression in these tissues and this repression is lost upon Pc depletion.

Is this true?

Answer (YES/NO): YES